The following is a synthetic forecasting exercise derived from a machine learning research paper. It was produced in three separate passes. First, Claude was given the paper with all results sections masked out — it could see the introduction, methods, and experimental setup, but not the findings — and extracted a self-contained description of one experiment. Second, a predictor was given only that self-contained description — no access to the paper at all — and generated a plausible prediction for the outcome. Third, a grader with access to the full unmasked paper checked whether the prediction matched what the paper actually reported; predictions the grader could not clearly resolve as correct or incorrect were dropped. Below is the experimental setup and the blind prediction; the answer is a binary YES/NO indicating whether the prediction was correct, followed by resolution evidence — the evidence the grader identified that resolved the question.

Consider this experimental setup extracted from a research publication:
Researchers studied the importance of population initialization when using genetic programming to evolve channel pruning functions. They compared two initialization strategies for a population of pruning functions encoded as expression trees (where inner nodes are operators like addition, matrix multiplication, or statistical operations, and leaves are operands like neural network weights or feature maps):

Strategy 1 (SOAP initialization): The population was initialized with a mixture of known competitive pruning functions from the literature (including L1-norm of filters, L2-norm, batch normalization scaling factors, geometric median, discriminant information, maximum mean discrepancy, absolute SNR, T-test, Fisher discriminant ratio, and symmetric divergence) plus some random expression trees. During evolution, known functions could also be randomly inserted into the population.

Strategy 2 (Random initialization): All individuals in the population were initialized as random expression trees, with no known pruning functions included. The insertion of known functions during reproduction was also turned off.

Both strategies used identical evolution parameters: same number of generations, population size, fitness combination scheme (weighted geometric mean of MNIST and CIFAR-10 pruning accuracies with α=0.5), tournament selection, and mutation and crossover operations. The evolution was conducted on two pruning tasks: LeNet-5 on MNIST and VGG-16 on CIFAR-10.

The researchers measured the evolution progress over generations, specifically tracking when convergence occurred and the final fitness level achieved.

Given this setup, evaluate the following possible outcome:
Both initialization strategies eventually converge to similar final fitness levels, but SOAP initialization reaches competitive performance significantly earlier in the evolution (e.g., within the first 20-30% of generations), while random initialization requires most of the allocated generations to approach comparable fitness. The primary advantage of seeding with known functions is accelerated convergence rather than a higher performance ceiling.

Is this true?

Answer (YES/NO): NO